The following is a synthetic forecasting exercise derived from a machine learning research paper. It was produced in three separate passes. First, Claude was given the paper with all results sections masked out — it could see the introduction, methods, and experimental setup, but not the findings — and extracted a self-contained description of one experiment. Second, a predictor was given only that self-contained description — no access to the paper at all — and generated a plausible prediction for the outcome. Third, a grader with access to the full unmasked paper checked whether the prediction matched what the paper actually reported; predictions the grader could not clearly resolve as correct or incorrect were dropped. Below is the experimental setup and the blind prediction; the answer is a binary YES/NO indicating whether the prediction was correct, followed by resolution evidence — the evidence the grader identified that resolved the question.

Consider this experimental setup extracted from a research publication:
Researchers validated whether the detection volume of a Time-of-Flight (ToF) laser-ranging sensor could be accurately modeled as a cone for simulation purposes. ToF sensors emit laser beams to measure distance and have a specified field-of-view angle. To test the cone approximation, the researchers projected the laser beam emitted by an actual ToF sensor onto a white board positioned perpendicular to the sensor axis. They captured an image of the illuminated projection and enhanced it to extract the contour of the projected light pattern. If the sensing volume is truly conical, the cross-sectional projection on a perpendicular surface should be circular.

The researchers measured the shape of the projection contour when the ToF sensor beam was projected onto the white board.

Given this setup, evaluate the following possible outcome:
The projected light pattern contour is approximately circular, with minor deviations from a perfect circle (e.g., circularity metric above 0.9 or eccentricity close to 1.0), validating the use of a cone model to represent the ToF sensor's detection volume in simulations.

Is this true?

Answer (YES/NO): YES